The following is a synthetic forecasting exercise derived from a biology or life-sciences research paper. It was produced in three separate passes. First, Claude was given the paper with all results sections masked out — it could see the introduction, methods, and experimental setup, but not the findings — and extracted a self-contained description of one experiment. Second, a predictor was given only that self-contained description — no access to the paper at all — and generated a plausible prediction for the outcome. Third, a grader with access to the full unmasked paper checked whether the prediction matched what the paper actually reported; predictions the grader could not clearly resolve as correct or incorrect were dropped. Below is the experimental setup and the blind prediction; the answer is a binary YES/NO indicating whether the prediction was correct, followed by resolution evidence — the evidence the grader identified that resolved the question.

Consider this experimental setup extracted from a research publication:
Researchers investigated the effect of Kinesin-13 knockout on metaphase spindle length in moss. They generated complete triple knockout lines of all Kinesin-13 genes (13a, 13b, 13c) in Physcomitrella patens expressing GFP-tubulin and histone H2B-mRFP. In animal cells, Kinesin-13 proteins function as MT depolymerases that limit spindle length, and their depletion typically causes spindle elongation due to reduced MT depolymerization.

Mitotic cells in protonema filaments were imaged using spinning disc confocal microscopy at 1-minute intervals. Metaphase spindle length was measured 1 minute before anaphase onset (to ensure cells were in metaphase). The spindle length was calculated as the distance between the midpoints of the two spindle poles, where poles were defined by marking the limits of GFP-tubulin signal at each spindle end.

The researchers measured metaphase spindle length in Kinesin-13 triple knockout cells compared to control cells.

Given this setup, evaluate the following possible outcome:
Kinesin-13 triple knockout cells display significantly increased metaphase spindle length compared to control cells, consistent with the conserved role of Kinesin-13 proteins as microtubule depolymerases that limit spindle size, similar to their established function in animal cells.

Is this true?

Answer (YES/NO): NO